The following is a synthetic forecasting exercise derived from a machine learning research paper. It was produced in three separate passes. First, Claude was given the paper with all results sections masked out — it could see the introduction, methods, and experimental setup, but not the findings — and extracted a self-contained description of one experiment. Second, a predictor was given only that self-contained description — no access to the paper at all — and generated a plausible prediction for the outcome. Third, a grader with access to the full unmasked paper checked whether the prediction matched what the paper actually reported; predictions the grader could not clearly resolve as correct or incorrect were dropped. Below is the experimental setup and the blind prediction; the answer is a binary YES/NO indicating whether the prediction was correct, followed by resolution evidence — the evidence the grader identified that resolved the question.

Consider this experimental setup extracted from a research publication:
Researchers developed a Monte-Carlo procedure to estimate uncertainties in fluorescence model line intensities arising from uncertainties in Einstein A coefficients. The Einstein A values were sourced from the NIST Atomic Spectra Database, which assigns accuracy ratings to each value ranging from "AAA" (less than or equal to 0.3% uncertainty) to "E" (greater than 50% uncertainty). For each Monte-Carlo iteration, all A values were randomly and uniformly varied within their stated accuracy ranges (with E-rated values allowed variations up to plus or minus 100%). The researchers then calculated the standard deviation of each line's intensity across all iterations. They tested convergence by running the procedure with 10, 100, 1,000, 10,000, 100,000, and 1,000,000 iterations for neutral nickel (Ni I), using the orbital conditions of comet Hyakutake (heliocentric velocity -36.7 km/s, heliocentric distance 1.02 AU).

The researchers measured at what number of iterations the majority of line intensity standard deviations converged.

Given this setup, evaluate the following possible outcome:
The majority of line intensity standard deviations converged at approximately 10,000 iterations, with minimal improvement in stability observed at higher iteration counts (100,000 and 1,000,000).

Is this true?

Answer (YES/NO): YES